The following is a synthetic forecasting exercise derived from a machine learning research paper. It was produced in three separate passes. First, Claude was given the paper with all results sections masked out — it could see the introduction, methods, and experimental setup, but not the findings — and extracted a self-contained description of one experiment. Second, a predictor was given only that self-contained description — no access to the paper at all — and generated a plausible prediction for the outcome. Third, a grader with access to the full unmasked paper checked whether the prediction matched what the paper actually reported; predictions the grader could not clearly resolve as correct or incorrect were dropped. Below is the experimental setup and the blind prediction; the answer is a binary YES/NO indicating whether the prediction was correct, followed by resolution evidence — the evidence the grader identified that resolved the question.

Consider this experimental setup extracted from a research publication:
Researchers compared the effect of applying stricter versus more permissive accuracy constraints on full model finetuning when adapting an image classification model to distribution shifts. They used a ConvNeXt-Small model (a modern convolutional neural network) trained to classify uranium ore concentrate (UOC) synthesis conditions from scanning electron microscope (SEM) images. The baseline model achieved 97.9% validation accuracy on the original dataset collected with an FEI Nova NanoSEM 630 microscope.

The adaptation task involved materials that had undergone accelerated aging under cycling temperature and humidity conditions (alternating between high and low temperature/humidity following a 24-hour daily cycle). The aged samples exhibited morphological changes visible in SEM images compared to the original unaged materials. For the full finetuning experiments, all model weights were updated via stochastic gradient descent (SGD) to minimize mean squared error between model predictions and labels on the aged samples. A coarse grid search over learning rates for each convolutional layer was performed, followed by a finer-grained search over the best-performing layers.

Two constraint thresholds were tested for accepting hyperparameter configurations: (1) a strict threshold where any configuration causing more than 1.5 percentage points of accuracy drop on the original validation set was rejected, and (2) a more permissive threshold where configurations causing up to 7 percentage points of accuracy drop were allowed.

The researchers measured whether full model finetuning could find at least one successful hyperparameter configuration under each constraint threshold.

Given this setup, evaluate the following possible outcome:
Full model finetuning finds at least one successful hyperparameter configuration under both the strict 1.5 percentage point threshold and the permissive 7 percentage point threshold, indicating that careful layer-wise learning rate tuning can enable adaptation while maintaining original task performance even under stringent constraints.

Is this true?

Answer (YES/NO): NO